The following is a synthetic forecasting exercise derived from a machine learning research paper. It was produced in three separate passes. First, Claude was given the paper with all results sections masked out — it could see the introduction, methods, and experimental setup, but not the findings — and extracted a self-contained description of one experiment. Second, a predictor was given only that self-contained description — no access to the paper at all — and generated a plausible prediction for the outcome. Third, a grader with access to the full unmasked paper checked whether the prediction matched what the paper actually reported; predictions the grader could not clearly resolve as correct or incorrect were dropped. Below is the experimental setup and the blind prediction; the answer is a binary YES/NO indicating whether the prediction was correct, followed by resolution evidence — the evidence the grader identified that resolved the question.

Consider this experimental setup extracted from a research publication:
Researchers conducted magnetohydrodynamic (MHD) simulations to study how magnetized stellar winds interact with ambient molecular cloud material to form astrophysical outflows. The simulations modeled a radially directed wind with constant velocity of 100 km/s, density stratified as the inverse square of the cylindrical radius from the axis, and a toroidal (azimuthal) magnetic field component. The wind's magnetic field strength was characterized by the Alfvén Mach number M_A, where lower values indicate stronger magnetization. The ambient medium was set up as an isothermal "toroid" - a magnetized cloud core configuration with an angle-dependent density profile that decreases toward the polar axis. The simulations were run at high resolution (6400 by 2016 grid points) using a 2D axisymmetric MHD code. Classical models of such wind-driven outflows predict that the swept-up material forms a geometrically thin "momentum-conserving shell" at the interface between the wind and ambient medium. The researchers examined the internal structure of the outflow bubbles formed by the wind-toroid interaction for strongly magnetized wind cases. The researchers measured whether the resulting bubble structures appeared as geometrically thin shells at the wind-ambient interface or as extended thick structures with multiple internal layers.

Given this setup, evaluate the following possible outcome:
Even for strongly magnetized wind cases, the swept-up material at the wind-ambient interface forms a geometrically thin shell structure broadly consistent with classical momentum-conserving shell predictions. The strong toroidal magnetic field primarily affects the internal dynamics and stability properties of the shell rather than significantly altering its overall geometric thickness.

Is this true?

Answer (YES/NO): NO